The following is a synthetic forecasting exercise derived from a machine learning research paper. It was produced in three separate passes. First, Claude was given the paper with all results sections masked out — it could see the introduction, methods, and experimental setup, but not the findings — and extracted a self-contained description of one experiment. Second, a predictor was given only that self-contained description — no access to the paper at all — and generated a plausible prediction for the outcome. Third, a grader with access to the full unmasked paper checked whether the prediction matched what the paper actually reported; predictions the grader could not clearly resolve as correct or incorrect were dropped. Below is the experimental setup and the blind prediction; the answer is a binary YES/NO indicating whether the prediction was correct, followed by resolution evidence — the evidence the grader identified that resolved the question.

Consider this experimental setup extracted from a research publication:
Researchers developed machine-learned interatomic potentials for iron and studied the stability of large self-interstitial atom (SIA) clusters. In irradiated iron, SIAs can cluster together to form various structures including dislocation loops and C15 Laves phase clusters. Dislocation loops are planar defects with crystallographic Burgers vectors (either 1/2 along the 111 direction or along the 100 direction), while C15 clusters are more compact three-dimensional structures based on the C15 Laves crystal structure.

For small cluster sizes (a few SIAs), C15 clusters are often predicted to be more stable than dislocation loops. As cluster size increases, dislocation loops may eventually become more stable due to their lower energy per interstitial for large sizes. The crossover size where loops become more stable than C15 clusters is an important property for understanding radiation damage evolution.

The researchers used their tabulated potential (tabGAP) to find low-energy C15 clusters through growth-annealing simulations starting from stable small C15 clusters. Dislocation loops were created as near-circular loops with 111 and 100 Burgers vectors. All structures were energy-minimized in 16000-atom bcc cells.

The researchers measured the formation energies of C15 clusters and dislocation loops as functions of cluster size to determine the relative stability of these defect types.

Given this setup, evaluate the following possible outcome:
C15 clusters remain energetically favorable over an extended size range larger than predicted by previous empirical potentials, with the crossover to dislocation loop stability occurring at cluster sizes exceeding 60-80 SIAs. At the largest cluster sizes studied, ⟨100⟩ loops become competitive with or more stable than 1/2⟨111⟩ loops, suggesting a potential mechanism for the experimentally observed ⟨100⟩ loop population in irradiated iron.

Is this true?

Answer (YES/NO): NO